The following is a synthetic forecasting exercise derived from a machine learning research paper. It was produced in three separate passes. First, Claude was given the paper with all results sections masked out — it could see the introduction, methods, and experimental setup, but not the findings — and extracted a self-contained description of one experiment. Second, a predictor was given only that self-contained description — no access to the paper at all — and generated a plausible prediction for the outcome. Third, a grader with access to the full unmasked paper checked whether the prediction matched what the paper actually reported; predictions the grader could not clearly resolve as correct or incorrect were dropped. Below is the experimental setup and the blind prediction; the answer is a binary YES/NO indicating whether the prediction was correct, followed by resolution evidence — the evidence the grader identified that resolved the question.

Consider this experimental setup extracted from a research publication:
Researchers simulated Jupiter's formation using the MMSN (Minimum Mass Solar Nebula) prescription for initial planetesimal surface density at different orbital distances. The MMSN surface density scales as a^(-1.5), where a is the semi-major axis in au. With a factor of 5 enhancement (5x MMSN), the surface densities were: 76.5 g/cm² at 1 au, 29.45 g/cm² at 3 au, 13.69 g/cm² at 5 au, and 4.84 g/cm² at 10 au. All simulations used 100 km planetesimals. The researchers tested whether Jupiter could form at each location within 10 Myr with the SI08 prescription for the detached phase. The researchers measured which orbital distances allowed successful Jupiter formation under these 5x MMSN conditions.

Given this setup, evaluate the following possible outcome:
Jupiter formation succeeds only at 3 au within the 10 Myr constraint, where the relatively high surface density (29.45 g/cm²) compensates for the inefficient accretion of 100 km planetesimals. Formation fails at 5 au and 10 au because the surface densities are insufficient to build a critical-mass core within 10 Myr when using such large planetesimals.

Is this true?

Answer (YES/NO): NO